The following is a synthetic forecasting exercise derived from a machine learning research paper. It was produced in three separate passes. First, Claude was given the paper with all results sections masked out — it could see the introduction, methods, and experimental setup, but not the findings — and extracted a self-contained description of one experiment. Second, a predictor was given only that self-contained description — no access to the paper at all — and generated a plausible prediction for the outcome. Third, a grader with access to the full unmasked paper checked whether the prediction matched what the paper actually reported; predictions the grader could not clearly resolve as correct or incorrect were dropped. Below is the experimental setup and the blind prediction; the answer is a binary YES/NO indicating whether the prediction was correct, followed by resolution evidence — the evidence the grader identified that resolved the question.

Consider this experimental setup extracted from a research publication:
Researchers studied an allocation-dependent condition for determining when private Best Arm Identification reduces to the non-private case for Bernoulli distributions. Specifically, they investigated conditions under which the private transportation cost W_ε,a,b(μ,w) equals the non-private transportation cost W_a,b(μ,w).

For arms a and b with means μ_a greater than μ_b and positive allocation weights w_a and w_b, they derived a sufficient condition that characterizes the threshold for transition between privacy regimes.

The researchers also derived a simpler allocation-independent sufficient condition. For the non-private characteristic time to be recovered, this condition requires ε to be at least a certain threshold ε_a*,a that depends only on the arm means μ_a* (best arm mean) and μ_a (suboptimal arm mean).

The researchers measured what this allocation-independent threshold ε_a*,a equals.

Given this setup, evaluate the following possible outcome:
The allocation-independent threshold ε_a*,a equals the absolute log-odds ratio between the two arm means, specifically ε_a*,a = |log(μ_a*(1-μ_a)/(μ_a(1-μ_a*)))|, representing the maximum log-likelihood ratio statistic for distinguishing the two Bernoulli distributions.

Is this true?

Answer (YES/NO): YES